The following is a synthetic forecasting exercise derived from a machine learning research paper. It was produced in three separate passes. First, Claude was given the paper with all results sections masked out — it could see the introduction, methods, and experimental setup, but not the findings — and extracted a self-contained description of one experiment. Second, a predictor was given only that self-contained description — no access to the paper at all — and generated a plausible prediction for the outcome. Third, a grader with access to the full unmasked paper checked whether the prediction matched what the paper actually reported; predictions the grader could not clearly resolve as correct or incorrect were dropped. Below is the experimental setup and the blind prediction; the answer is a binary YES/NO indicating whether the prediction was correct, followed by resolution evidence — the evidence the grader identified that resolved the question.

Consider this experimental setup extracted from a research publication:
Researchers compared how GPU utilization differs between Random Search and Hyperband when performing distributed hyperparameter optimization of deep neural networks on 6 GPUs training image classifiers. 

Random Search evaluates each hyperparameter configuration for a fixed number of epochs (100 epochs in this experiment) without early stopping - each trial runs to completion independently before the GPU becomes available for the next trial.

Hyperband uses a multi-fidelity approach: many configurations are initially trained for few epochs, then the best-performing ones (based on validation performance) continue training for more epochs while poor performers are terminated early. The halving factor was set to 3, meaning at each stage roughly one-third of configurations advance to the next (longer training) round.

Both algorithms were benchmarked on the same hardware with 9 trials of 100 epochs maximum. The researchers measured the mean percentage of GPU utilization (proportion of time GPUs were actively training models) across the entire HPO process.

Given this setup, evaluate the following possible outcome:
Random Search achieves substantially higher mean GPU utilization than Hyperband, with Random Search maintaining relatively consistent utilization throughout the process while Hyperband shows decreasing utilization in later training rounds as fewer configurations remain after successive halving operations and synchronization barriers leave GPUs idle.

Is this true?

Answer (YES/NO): NO